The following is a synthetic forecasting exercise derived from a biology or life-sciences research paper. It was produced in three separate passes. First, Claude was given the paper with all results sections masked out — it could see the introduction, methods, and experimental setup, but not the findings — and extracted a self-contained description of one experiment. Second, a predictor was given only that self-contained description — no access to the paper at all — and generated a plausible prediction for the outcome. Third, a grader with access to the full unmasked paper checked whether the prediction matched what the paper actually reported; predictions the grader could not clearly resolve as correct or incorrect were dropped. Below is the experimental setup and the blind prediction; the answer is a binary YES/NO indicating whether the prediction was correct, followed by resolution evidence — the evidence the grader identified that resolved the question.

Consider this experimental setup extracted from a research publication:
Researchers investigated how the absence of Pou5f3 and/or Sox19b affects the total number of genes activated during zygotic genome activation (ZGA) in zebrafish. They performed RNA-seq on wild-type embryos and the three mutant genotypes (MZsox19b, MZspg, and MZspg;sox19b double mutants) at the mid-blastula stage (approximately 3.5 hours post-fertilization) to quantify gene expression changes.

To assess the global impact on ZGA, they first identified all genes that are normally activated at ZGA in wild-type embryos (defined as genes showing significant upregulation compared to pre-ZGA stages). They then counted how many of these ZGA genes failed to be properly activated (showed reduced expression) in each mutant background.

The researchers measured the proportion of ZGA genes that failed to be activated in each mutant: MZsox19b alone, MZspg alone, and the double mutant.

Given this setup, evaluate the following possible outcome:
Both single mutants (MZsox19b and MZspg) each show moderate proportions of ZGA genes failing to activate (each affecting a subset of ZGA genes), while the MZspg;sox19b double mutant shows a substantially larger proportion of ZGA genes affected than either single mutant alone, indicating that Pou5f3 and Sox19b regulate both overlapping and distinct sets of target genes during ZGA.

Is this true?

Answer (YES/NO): NO